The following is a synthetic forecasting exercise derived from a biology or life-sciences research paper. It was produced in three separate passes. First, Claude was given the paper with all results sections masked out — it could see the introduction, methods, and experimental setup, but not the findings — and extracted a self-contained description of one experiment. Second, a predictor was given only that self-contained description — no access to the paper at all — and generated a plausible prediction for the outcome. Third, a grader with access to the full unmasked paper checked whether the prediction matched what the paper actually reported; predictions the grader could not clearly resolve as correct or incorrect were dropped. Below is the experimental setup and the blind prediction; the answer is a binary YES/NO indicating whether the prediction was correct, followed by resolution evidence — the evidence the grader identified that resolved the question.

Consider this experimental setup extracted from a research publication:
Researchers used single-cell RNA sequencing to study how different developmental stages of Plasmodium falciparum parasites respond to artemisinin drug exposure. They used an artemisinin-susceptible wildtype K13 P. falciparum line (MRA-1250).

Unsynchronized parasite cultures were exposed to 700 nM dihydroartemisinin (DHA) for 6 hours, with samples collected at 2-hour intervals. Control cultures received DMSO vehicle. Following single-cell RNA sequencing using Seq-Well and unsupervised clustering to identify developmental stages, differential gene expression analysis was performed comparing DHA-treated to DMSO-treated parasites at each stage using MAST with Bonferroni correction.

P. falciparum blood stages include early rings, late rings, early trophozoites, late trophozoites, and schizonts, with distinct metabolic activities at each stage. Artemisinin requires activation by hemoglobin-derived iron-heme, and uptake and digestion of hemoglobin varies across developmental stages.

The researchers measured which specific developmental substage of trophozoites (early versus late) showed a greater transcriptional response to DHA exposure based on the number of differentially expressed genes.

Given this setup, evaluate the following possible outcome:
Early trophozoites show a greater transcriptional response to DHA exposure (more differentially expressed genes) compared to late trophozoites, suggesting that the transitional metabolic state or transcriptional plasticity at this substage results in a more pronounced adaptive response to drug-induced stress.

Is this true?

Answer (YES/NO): YES